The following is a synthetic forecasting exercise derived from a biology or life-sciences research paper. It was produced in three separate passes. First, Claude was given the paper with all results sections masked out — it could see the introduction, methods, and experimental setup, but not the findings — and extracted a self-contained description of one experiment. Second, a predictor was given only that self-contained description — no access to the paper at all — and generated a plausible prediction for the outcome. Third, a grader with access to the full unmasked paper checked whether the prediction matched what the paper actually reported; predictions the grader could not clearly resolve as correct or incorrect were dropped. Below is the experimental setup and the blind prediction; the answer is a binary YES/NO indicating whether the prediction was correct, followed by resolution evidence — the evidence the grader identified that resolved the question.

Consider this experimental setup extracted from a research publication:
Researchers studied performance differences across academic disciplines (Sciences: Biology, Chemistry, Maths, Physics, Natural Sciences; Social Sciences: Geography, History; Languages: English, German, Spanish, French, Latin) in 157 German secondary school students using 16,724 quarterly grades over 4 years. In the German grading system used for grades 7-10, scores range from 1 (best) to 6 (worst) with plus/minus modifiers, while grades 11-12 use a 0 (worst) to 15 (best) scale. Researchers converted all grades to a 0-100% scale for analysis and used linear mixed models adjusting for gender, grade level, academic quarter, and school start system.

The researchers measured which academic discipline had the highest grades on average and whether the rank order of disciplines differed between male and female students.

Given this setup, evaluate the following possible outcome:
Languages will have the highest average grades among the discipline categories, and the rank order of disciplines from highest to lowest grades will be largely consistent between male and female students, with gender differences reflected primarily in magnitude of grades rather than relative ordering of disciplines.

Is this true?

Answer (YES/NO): NO